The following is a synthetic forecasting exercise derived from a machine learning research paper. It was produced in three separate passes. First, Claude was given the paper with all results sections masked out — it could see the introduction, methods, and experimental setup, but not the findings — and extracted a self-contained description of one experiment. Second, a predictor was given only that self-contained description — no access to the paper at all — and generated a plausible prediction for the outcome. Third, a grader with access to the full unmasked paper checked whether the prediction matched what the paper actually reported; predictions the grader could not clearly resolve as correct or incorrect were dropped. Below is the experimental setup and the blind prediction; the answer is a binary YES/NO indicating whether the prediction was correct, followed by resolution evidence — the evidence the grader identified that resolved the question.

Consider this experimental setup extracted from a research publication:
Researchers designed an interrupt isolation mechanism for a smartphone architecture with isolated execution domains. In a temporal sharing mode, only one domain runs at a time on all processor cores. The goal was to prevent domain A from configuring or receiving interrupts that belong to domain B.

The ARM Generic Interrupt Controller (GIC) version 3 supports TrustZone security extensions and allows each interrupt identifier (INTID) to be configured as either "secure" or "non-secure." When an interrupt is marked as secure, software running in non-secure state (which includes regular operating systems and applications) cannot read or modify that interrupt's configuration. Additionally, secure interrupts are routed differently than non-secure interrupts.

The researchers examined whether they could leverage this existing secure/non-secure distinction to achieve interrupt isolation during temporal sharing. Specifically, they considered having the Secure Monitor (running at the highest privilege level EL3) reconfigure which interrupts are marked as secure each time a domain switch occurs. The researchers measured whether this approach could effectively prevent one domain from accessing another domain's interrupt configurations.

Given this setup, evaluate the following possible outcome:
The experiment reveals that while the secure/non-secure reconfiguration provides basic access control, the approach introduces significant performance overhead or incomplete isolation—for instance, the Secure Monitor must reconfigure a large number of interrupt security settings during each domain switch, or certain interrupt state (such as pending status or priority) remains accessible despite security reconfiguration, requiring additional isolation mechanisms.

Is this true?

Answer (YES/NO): NO